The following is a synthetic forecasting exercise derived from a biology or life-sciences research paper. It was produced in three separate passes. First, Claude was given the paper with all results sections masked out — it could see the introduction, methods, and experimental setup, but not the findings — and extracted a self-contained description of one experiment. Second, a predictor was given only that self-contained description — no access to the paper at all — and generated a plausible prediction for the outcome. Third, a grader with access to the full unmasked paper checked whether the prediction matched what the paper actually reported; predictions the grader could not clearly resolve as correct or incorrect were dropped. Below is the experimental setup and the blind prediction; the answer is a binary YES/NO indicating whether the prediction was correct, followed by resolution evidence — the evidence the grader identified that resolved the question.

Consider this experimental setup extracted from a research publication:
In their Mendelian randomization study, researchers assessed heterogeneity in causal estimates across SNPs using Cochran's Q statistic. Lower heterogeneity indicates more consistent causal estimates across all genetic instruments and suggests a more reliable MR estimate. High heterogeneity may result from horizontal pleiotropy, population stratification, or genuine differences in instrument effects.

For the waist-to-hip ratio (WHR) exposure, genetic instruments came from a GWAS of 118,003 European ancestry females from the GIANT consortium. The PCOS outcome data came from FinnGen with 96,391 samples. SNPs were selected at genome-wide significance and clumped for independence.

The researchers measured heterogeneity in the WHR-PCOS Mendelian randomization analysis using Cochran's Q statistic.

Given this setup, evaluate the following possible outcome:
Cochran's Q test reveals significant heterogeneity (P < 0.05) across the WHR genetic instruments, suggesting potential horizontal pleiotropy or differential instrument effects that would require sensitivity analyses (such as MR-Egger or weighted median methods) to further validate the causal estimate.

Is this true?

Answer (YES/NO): NO